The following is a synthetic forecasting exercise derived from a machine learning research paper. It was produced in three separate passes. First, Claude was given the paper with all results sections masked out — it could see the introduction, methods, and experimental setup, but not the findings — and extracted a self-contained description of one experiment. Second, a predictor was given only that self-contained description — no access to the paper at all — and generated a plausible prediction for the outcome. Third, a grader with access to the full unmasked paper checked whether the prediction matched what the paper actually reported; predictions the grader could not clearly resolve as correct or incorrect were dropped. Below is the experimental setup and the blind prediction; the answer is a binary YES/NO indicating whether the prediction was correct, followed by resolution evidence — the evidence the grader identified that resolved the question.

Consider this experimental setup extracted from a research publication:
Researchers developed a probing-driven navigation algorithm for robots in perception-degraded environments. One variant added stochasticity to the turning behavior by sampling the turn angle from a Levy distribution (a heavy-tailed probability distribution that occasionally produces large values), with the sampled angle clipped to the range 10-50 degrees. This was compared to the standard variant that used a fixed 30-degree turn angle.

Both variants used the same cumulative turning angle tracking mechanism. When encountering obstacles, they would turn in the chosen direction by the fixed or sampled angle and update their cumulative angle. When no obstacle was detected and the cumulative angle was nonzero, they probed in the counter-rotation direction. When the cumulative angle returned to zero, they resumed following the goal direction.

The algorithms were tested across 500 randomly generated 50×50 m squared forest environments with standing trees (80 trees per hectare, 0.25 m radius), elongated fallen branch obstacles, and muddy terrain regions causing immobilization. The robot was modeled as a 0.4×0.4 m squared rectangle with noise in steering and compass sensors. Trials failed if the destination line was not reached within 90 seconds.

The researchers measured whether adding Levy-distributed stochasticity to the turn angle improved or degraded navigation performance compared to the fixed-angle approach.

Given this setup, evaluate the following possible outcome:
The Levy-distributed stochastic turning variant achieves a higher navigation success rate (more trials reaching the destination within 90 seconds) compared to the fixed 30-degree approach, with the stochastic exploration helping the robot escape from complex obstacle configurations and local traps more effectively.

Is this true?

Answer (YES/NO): NO